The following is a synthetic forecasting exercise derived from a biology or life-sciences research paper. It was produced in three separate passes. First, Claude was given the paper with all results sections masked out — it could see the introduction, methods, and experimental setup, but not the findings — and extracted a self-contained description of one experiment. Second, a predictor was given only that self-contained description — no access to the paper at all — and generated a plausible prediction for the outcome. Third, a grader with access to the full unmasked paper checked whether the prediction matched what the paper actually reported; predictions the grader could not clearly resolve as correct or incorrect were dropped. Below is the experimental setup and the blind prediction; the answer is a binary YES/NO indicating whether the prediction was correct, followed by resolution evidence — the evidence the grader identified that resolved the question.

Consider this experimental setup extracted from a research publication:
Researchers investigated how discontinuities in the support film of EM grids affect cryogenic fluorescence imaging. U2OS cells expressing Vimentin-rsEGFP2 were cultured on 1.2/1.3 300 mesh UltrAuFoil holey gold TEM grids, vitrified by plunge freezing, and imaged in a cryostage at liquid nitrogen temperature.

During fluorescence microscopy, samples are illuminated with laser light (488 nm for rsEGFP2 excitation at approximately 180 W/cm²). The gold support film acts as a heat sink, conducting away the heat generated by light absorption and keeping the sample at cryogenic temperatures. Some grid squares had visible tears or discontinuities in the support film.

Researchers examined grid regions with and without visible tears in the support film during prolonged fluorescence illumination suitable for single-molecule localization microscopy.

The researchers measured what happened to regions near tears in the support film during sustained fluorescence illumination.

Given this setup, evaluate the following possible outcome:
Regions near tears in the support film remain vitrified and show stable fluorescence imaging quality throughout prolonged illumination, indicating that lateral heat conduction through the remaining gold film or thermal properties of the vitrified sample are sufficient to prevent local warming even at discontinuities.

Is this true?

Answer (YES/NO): NO